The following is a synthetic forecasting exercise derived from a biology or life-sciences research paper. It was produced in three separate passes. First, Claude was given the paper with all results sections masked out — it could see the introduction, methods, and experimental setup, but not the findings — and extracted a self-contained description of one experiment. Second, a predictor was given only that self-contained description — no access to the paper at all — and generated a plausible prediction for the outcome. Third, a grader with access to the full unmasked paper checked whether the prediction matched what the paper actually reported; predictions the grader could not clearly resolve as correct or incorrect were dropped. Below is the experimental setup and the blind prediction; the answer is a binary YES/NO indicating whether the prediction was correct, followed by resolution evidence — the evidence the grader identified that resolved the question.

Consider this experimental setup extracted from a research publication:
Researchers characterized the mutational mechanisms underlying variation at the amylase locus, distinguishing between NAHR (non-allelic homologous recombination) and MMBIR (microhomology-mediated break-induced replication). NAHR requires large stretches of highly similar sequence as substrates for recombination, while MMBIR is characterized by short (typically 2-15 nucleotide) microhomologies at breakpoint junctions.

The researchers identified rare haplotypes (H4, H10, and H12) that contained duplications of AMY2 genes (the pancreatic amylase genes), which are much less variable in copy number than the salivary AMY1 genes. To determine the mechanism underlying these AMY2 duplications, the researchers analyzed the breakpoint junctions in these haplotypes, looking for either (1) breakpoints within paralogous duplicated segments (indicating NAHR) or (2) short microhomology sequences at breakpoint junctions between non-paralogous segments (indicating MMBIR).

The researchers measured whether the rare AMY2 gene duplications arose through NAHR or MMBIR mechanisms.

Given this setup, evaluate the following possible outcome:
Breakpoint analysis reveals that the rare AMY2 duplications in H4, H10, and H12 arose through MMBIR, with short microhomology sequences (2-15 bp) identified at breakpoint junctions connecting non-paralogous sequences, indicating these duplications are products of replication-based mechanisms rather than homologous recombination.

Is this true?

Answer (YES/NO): YES